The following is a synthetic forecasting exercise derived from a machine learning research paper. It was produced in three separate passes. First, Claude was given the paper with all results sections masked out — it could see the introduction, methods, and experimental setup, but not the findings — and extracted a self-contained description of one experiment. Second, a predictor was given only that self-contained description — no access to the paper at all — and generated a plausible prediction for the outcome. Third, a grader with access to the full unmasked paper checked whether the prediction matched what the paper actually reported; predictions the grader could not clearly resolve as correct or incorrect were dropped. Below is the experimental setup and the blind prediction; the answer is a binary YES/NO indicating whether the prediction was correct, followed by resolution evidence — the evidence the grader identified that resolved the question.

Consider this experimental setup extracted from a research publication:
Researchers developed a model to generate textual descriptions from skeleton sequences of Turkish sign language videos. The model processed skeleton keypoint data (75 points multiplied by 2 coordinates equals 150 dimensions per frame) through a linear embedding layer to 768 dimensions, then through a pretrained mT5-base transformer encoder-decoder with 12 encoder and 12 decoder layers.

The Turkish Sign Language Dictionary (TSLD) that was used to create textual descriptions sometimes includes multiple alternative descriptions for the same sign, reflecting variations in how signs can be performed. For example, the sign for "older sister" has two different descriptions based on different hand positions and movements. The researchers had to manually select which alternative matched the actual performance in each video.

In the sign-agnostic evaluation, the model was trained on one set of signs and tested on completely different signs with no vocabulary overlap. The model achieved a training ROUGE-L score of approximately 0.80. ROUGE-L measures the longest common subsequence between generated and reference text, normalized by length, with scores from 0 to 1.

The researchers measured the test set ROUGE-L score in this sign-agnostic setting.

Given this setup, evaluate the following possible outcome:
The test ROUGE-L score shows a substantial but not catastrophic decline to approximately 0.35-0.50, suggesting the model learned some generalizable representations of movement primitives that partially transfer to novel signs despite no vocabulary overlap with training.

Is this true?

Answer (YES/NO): YES